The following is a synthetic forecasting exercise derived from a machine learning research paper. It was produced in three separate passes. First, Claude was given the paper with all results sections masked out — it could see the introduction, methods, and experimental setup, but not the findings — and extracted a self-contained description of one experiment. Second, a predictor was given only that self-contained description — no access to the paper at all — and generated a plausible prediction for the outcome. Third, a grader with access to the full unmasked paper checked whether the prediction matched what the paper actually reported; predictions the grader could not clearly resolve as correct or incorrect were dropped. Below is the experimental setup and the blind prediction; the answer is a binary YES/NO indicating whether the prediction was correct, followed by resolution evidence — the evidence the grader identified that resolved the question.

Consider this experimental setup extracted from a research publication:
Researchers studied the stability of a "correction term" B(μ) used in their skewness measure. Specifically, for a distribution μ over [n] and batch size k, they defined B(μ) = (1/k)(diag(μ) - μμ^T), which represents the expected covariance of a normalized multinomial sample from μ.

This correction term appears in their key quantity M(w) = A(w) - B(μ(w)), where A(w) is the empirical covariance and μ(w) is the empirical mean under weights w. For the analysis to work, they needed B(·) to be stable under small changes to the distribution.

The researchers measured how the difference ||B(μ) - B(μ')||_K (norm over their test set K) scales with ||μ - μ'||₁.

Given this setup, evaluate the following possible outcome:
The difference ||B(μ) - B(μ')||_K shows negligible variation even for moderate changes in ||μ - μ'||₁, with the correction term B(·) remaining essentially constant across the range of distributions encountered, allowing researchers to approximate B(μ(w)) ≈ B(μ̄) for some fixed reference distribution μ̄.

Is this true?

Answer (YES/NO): NO